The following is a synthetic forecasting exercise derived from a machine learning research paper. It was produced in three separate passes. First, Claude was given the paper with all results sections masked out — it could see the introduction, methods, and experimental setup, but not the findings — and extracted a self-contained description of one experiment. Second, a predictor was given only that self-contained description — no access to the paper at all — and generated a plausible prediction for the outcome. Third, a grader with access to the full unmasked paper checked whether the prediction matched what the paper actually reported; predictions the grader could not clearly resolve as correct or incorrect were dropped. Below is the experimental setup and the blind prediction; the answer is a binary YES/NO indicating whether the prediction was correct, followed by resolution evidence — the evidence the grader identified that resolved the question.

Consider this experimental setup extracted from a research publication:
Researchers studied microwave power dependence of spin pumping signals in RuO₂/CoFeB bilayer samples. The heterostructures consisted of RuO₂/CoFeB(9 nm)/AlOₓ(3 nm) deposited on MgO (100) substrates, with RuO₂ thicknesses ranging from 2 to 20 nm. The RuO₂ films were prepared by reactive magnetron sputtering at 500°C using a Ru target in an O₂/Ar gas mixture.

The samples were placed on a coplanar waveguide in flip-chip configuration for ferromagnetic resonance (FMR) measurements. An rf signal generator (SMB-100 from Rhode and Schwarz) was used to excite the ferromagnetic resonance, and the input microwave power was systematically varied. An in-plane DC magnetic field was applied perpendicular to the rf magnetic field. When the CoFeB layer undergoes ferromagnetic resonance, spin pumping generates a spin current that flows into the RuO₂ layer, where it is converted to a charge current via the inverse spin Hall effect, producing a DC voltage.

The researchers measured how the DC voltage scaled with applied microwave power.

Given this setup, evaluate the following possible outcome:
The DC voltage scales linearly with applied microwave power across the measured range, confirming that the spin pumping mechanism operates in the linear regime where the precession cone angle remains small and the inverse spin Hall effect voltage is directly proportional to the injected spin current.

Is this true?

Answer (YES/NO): YES